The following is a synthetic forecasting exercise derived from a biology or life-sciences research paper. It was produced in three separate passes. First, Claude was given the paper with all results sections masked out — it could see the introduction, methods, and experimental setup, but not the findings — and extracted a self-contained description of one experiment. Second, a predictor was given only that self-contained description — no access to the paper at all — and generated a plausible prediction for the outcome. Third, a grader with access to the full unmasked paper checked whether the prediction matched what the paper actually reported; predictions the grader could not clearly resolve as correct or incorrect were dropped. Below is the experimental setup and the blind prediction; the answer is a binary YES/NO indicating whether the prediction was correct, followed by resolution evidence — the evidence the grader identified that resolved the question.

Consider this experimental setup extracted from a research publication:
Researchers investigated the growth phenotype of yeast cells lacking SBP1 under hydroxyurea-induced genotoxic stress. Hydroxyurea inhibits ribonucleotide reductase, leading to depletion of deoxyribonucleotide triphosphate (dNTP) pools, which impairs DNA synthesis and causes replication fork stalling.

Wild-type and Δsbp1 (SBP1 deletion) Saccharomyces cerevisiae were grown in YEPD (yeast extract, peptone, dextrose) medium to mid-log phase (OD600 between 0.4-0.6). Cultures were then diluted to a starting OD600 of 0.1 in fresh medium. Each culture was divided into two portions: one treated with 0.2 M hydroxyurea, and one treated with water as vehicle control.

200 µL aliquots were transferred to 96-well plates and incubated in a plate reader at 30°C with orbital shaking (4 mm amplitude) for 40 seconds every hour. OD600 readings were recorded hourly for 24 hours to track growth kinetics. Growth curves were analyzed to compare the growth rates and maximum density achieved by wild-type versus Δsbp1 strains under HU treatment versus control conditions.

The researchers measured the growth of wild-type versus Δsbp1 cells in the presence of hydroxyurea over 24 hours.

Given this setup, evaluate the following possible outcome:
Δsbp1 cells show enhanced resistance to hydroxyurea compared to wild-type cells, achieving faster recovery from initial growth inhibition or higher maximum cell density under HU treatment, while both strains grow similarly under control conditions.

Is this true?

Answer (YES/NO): YES